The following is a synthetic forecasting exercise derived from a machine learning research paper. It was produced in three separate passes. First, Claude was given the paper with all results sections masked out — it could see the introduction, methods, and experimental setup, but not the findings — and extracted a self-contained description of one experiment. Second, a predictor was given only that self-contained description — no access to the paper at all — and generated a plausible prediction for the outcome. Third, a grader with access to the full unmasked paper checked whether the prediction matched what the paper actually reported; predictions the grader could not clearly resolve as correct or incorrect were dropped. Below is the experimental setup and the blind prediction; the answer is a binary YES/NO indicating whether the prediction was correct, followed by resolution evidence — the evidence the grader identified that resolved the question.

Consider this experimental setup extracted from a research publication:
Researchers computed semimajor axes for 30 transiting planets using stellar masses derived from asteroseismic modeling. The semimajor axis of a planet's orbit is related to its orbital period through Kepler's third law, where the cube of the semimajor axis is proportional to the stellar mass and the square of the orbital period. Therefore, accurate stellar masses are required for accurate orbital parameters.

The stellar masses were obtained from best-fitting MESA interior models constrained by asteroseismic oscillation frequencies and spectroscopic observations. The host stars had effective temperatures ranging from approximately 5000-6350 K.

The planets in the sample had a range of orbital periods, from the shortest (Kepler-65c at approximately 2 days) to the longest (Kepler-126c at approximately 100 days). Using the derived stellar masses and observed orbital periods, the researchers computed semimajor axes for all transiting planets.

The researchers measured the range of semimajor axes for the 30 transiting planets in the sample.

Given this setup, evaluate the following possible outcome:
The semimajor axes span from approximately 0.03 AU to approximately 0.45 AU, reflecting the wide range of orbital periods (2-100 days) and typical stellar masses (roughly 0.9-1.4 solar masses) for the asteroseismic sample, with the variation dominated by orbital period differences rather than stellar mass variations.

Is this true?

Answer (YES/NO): NO